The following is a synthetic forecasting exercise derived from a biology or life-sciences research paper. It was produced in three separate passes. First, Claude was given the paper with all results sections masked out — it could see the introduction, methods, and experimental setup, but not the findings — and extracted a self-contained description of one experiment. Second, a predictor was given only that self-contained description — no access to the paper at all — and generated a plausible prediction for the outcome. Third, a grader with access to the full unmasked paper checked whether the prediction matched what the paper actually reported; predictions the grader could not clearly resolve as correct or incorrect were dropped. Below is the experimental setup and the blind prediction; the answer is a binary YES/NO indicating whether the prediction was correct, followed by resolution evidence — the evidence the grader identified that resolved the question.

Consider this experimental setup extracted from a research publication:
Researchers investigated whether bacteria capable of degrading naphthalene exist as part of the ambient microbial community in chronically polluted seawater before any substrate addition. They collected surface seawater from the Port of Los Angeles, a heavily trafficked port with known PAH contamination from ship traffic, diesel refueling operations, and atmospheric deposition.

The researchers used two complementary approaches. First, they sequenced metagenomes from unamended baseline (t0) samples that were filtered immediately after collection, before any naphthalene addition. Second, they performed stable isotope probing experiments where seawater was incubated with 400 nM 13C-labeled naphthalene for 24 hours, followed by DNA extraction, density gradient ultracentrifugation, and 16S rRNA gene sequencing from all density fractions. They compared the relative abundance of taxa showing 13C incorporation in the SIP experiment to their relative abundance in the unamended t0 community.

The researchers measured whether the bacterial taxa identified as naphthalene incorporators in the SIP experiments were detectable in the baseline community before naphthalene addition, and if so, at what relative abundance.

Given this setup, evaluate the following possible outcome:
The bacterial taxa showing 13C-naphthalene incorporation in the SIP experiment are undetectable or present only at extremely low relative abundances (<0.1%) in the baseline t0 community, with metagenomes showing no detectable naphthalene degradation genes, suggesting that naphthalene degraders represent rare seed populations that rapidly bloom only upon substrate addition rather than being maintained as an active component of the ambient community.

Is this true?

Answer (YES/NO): NO